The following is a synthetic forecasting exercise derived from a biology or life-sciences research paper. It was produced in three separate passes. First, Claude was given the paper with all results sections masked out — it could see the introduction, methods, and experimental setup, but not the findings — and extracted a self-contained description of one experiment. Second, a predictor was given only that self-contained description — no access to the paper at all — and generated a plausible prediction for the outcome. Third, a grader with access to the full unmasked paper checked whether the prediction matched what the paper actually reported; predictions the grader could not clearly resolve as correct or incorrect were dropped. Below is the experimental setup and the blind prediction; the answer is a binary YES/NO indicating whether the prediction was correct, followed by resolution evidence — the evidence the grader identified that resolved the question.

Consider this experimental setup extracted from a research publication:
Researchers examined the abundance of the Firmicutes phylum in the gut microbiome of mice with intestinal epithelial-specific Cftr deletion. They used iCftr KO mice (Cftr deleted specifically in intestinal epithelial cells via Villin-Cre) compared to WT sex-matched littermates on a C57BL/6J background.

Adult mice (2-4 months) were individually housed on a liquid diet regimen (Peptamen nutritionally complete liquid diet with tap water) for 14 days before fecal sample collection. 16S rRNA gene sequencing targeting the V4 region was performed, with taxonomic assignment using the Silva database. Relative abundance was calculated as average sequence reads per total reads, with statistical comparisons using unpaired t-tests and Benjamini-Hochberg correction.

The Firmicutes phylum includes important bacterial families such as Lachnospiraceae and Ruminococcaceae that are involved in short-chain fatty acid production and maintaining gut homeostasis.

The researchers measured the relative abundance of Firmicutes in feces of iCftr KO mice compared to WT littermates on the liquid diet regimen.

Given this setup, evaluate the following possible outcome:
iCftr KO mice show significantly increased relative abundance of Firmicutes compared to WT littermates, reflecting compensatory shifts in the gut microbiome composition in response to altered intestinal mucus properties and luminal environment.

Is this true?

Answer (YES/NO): NO